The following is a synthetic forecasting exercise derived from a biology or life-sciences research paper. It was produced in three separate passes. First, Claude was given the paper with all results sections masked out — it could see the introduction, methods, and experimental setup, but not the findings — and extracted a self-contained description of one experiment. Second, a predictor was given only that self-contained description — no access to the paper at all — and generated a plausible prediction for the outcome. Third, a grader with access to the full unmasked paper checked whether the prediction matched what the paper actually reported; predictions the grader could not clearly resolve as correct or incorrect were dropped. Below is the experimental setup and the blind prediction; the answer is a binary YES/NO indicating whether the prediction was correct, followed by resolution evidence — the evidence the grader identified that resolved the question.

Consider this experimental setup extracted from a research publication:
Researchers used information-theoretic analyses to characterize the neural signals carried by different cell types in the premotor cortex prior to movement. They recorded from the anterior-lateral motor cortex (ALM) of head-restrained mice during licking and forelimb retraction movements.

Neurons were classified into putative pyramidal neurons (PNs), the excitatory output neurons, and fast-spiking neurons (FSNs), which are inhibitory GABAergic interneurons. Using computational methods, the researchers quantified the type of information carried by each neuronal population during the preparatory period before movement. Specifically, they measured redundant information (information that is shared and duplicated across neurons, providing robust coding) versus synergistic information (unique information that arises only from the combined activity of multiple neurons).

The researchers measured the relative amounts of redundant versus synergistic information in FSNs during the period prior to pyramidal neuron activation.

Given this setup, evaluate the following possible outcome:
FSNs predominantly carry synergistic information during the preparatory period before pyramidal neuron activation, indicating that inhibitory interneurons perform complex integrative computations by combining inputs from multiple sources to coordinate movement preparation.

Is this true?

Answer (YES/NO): NO